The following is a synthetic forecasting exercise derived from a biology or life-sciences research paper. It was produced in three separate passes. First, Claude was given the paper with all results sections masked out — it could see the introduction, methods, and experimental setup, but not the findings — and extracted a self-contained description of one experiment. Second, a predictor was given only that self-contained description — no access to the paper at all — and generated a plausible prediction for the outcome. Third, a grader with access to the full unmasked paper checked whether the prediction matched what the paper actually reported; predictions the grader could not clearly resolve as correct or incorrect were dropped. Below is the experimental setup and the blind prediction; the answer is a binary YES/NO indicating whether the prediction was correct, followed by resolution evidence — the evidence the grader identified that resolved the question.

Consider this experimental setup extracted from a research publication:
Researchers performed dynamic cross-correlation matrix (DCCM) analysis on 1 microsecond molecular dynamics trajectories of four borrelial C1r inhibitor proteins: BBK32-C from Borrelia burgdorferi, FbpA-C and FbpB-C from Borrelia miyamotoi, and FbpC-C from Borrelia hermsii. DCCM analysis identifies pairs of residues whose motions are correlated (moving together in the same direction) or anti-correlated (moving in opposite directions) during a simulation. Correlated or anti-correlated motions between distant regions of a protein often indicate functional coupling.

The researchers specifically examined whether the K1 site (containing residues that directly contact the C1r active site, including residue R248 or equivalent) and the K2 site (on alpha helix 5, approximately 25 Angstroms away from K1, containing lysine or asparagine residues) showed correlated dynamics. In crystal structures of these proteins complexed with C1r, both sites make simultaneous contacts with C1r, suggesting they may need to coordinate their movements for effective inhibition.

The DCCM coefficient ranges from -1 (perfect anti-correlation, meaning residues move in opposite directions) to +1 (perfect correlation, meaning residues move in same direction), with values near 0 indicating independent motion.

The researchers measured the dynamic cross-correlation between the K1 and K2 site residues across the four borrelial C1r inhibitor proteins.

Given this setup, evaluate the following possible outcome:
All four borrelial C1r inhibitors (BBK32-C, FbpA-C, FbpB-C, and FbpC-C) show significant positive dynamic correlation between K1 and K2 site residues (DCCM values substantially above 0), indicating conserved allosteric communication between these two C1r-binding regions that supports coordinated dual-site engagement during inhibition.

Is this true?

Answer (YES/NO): NO